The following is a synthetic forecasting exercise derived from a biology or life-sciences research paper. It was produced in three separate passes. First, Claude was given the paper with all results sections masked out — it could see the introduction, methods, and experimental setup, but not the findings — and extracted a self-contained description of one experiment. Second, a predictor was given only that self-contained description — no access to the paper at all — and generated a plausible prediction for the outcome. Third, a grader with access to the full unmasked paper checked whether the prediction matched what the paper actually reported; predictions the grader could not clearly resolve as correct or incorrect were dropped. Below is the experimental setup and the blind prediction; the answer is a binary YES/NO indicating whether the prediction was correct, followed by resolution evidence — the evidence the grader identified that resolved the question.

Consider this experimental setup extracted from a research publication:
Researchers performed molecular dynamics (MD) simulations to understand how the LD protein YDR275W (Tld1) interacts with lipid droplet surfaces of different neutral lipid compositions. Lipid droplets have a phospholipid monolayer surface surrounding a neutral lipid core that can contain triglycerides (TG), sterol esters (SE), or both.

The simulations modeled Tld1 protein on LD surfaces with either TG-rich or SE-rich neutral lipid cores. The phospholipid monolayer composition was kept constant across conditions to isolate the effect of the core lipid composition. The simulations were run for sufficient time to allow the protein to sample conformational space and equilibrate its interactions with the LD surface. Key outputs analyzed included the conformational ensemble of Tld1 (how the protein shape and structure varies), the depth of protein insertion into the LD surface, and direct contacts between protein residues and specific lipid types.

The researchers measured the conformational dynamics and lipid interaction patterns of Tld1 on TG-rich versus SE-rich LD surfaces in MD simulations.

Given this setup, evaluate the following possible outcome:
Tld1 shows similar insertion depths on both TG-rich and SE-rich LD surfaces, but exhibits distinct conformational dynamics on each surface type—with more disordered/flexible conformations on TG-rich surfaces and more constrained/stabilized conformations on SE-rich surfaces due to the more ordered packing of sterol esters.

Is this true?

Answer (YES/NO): NO